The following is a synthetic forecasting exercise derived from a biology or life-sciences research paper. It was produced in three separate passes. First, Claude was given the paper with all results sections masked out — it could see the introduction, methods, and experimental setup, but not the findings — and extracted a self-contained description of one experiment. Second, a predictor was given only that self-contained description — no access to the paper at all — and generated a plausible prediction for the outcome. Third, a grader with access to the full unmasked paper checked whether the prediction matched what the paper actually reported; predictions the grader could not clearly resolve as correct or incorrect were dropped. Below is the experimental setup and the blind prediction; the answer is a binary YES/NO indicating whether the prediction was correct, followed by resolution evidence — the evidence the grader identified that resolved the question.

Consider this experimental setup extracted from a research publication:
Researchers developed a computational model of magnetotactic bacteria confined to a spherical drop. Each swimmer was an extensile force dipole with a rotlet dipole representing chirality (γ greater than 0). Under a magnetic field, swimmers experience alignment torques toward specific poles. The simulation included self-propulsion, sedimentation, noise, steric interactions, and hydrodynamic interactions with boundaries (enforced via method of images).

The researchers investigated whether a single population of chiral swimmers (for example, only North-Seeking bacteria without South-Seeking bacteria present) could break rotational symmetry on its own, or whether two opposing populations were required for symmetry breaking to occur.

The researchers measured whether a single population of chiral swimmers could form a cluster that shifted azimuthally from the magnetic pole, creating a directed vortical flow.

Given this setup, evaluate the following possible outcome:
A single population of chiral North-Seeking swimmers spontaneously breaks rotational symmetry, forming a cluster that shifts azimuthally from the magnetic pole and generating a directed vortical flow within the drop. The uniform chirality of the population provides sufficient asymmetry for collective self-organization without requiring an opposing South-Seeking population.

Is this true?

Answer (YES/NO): YES